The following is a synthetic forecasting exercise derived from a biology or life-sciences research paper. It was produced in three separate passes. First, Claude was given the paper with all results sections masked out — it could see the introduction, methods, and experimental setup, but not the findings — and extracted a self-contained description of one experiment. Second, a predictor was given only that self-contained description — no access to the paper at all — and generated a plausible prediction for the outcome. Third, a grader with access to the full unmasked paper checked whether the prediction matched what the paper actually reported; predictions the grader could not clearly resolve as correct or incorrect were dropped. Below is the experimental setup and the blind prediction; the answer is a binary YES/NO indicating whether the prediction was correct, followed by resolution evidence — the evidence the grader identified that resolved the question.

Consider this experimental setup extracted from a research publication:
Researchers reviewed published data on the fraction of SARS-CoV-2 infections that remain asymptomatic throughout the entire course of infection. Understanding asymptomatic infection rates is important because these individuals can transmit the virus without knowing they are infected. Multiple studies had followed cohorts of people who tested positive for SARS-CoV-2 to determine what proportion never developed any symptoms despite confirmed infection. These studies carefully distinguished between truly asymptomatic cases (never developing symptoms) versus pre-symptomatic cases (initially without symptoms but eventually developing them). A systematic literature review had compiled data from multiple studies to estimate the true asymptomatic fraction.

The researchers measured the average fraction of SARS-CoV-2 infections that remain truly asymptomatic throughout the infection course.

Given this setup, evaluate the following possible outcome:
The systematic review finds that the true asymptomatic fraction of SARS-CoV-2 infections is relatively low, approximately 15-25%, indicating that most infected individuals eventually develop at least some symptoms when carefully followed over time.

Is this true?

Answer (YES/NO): YES